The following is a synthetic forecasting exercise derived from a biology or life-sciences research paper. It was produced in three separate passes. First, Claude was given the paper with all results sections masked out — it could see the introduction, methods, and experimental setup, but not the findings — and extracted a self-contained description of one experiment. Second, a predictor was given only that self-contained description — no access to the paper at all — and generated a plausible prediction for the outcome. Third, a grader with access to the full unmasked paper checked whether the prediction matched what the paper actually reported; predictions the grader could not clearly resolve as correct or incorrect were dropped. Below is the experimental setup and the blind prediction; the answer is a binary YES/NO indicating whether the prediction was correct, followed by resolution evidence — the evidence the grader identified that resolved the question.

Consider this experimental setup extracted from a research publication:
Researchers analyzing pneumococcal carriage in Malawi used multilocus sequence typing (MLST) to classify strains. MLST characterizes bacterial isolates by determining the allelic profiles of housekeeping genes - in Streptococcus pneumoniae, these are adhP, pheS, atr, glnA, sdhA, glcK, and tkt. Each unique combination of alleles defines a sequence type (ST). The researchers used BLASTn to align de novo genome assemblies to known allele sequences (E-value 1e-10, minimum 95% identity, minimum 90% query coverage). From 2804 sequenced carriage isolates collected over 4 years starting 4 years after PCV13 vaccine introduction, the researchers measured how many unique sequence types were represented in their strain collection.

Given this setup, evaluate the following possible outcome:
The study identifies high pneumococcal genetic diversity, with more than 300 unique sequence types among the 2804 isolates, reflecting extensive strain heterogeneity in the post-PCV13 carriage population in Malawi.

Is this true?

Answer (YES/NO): NO